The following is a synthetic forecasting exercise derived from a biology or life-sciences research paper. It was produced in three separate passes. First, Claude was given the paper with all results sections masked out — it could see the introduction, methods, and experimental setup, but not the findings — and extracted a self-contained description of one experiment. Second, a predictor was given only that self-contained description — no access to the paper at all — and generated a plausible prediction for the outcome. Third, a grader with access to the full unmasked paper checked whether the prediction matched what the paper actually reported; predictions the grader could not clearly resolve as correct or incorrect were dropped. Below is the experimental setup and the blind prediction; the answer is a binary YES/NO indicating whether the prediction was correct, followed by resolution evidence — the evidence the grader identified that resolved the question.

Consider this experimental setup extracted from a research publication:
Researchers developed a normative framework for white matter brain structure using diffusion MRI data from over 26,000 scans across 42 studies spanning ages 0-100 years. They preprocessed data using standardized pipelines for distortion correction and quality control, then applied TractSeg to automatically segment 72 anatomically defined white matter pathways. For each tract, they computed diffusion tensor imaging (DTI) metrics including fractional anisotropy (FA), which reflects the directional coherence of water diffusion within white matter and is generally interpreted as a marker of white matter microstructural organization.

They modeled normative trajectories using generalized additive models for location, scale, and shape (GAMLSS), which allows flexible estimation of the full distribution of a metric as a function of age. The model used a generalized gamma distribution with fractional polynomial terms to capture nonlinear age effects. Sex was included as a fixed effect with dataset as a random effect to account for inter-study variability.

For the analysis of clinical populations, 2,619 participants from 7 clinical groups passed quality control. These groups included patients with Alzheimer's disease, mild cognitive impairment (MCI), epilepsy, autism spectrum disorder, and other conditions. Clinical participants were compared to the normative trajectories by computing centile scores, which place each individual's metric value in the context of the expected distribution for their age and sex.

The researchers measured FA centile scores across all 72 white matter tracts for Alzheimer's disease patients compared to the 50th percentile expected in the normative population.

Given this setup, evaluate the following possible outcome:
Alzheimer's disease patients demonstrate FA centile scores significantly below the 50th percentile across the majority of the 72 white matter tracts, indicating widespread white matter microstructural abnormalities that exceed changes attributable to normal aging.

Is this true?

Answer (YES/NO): YES